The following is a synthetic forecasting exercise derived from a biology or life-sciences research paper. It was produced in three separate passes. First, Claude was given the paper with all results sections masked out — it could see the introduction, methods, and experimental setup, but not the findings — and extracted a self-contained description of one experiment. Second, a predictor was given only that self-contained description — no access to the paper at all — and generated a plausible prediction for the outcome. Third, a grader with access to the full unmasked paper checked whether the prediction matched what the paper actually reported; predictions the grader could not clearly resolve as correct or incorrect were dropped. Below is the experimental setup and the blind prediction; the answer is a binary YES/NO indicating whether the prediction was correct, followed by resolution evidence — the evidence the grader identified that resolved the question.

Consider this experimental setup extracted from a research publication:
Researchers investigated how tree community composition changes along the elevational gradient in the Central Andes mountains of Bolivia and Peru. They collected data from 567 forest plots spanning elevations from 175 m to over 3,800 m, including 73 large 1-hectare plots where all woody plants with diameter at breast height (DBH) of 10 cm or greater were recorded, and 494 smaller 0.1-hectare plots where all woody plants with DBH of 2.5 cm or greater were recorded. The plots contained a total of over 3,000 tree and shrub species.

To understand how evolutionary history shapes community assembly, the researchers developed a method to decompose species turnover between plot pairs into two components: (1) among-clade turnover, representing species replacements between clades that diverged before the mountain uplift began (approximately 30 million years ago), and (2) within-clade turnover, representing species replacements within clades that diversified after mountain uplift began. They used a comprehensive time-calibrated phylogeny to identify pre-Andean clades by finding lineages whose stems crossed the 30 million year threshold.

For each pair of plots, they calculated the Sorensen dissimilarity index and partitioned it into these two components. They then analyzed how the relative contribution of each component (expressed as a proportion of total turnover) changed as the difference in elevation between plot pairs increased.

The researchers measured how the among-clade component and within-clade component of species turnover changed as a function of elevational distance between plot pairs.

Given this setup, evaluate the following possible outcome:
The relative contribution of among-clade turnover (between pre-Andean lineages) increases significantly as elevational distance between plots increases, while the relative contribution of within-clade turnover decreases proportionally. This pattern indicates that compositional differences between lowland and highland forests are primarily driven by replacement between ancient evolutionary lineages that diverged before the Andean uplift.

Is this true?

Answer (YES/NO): YES